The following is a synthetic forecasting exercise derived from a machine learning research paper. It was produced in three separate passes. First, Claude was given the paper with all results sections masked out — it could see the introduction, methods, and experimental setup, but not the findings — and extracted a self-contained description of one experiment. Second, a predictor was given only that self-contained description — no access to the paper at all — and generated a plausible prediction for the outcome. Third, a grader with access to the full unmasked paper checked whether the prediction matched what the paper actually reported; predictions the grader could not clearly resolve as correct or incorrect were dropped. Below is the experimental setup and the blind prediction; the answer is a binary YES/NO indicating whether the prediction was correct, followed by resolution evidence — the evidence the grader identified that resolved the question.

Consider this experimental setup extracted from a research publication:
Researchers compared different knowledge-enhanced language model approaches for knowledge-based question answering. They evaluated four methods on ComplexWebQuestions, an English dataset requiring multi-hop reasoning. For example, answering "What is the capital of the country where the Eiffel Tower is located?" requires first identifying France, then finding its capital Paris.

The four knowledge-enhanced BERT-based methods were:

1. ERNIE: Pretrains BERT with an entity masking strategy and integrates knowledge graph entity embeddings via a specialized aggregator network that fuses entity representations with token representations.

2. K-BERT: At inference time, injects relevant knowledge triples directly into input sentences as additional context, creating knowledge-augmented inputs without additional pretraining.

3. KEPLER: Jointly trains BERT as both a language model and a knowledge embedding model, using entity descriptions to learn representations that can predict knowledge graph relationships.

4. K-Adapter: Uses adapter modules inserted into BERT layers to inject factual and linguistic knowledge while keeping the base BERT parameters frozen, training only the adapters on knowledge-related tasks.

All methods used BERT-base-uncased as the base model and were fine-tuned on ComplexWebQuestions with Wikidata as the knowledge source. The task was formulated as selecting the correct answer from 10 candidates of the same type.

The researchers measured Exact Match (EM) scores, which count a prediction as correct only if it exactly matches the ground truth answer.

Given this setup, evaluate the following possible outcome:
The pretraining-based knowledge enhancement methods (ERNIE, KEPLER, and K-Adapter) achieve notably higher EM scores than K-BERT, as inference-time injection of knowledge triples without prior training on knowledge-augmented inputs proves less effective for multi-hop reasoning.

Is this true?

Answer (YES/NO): NO